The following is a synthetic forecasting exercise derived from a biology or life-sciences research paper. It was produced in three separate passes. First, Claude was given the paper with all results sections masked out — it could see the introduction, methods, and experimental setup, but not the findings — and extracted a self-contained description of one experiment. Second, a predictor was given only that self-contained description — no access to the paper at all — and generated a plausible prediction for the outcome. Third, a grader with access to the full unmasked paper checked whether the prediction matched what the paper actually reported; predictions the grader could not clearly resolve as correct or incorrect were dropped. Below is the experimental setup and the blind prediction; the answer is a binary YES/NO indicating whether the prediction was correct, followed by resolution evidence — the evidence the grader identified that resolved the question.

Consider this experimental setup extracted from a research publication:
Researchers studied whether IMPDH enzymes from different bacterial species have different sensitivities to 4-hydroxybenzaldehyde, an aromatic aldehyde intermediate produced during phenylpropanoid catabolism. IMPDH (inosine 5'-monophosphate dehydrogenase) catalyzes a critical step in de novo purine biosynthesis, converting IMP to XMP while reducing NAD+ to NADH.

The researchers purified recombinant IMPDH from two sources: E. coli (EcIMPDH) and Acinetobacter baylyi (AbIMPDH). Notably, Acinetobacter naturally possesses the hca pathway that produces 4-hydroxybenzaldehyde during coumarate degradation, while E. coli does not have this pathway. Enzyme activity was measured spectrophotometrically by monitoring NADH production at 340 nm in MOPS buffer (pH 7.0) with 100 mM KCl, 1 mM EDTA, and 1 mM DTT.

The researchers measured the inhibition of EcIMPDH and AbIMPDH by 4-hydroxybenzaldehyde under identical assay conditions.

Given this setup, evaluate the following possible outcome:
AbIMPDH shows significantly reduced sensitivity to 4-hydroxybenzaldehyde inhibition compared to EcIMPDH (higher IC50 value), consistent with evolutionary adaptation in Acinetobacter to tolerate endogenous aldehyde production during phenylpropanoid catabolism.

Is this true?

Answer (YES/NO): YES